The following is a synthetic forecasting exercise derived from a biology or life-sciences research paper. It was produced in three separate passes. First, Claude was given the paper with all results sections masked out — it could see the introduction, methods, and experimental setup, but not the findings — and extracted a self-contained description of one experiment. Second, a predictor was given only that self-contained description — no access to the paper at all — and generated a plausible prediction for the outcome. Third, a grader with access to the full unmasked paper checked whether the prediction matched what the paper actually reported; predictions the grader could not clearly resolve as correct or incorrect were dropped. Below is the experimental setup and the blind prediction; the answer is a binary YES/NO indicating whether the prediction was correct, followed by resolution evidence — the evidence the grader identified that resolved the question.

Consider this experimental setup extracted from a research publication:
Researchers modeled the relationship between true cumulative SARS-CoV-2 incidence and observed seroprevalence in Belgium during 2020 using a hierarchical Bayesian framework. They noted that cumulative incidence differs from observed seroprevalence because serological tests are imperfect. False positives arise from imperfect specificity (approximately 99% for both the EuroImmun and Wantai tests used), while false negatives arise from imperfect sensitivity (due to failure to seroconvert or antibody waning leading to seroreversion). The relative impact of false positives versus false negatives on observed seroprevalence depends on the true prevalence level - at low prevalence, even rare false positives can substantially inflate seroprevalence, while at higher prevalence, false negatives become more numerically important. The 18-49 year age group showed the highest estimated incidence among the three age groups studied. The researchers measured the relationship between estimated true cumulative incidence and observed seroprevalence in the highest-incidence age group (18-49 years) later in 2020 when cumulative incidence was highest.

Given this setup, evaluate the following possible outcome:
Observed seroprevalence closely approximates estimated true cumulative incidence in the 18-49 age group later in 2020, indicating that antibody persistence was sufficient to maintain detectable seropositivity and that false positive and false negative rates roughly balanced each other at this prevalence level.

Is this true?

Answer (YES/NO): NO